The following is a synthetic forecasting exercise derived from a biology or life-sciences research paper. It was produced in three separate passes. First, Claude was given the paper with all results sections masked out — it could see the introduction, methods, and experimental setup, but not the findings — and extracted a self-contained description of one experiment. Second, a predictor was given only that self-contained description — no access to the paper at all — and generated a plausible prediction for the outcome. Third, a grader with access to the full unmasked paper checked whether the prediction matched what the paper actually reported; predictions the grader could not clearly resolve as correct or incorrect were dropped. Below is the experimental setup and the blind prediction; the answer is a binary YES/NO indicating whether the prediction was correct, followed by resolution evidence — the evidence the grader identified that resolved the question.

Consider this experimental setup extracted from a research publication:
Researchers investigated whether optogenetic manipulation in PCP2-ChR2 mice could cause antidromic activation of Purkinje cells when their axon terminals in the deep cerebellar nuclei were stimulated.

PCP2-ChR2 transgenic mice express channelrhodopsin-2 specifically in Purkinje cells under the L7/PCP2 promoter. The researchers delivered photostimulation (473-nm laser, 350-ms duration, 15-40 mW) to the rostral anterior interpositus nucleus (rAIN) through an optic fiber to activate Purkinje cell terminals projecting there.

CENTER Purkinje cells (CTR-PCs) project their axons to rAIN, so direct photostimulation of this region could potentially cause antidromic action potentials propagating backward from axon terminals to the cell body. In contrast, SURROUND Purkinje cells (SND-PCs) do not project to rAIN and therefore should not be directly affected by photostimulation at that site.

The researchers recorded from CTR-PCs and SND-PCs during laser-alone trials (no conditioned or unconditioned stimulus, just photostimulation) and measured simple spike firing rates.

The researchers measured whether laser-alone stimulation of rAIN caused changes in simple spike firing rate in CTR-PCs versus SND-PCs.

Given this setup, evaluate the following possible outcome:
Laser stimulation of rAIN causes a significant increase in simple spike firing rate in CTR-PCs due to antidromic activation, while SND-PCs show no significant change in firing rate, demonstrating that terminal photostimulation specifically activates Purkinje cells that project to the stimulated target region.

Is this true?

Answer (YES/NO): YES